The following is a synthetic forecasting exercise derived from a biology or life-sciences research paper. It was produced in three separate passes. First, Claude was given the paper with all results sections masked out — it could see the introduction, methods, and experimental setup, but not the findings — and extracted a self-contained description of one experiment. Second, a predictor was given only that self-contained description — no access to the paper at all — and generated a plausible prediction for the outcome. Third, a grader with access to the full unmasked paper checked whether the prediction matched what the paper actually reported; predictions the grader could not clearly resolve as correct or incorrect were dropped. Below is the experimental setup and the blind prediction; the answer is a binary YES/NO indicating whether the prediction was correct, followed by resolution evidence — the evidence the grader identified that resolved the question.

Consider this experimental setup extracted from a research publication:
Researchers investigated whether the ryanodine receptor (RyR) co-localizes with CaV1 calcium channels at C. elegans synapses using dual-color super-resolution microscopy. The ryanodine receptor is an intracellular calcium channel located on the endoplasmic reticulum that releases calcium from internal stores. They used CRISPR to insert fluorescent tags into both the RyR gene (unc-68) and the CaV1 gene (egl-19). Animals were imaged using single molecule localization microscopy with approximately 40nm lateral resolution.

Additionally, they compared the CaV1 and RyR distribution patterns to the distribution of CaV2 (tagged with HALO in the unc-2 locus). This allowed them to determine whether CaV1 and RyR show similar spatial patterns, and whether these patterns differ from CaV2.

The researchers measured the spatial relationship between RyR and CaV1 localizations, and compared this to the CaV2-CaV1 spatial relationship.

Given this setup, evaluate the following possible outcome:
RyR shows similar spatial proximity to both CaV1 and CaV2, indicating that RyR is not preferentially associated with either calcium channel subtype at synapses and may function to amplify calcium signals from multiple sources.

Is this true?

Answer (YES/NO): NO